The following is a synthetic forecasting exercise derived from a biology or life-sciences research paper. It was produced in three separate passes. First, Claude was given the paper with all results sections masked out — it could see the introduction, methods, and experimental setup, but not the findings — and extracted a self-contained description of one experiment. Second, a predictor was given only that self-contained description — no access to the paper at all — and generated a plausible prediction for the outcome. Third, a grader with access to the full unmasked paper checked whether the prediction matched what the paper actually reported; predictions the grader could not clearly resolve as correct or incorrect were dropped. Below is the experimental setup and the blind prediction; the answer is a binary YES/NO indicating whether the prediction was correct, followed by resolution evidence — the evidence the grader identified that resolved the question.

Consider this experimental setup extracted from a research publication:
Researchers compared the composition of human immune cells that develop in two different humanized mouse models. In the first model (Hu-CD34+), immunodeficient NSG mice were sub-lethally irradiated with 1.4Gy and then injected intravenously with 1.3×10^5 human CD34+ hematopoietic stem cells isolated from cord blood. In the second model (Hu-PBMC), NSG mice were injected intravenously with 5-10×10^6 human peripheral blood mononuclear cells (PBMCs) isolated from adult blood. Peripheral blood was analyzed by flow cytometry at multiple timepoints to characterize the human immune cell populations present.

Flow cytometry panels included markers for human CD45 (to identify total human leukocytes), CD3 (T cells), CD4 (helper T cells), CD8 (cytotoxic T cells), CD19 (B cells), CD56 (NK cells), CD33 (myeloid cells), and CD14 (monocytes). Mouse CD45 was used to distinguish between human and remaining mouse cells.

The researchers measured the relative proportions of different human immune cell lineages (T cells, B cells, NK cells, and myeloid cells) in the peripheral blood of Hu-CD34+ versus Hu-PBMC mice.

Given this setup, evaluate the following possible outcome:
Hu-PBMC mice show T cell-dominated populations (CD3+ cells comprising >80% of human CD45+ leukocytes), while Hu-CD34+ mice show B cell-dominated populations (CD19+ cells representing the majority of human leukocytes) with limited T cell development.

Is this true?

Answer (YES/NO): NO